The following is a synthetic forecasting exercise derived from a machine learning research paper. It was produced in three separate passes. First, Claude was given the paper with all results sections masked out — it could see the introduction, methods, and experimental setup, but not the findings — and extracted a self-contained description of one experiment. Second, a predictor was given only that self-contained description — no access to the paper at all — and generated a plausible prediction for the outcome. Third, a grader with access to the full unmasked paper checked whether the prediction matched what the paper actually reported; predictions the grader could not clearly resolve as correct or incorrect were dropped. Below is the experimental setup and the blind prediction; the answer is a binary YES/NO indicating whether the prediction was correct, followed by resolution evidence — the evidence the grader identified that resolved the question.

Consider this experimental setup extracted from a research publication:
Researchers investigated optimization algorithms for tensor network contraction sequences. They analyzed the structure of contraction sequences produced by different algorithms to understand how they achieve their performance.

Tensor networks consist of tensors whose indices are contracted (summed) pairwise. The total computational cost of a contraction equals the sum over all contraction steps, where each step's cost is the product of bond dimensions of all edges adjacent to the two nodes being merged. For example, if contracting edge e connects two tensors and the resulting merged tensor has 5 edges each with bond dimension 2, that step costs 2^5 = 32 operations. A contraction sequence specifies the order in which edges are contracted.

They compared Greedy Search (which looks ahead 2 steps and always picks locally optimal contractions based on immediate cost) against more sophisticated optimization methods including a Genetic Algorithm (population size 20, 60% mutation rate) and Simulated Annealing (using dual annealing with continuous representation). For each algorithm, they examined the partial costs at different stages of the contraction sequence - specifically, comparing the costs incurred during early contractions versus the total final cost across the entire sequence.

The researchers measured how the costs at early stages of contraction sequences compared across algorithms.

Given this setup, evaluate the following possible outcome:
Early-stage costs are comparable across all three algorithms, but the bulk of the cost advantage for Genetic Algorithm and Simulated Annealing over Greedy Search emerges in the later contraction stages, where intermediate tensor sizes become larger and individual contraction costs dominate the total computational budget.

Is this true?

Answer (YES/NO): NO